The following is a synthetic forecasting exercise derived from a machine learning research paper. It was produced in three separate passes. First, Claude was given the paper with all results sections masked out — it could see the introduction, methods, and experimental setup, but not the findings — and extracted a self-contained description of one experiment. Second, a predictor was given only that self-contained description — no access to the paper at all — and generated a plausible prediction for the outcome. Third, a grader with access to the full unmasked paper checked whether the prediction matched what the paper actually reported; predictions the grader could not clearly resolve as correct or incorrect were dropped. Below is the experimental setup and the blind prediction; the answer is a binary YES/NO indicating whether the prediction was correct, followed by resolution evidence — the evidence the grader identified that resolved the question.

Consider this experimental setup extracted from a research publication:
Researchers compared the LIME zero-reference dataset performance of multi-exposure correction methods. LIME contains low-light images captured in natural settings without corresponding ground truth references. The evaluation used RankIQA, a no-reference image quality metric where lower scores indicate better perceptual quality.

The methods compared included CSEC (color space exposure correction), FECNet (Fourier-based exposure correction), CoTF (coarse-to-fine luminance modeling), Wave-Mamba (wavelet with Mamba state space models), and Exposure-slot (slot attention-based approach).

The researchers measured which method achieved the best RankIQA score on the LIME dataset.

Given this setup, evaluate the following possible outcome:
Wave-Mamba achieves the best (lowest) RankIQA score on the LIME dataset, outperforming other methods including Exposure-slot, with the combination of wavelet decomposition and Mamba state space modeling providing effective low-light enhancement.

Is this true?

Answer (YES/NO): NO